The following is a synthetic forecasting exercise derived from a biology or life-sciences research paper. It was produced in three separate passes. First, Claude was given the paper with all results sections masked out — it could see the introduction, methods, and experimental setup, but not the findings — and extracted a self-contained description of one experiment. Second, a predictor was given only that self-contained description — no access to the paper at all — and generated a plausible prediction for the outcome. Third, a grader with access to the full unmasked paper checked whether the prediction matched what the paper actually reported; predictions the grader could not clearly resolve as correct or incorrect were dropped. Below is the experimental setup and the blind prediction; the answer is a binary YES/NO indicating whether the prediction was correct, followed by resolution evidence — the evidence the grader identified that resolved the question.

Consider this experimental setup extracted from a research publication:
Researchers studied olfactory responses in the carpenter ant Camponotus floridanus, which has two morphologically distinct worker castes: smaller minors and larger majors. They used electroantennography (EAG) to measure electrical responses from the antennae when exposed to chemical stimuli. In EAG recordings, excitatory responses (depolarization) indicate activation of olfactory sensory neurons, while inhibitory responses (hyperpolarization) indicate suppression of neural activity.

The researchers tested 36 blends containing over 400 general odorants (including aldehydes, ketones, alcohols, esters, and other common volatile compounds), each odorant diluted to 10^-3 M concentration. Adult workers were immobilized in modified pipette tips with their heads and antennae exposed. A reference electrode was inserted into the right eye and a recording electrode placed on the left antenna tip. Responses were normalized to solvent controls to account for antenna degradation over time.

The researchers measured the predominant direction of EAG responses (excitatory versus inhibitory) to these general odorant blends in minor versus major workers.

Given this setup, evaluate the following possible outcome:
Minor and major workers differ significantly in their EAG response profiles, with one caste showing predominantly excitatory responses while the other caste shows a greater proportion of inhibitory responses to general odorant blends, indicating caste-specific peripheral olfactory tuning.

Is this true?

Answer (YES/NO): YES